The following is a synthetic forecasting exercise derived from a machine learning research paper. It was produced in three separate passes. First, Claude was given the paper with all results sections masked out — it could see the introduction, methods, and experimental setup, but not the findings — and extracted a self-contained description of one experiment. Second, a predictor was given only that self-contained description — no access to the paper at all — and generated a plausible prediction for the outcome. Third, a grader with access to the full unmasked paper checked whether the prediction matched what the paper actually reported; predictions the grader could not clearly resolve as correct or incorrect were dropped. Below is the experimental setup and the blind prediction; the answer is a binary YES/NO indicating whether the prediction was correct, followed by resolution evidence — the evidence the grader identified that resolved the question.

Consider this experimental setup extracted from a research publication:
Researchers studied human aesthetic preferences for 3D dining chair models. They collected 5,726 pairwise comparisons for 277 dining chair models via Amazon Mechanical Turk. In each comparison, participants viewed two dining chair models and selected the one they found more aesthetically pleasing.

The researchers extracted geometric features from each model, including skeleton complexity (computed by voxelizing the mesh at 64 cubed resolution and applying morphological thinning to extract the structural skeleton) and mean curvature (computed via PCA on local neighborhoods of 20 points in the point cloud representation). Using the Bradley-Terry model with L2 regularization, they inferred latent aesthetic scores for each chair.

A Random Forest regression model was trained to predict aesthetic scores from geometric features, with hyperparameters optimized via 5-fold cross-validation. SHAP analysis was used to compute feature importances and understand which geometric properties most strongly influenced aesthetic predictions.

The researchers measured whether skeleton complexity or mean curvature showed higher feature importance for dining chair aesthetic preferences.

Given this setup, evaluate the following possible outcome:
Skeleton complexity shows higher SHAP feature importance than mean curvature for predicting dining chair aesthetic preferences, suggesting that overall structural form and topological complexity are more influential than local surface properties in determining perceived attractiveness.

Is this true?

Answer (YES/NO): YES